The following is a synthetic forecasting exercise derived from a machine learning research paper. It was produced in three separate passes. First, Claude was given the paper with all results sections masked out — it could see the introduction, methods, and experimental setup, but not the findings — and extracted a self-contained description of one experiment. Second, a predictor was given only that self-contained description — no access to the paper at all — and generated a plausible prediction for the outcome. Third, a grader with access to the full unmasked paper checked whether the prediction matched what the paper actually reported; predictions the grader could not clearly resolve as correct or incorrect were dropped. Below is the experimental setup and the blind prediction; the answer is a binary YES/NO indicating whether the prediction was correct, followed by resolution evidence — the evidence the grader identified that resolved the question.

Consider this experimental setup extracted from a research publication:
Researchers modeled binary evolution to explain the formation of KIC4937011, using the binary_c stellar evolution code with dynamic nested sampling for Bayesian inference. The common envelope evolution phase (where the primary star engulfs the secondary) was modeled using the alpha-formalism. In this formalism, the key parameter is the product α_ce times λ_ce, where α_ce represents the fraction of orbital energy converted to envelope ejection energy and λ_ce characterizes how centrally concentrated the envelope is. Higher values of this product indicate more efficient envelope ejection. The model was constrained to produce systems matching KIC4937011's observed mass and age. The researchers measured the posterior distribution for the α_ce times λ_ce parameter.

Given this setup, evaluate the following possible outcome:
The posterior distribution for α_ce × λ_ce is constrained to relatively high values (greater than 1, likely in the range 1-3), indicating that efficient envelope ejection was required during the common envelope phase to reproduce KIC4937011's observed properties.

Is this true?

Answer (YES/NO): NO